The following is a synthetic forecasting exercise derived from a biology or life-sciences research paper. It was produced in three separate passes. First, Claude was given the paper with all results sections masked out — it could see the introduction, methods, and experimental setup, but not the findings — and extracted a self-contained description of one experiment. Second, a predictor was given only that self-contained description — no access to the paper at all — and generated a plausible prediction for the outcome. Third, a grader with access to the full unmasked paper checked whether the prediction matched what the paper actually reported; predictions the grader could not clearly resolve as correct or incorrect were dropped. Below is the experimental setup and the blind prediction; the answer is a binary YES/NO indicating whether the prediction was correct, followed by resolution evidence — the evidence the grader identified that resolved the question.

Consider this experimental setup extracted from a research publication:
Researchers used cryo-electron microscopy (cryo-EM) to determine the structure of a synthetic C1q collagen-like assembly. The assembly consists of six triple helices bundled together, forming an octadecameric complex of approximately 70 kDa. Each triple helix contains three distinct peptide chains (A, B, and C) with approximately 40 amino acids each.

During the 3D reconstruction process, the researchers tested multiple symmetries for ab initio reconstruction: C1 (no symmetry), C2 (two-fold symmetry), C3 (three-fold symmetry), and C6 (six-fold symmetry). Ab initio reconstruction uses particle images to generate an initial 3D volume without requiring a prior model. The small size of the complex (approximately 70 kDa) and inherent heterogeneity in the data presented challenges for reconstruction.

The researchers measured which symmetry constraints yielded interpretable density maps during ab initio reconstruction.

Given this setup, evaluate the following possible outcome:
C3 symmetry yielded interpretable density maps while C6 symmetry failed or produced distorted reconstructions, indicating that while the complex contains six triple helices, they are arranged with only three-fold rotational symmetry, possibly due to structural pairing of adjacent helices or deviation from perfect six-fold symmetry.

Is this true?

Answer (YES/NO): NO